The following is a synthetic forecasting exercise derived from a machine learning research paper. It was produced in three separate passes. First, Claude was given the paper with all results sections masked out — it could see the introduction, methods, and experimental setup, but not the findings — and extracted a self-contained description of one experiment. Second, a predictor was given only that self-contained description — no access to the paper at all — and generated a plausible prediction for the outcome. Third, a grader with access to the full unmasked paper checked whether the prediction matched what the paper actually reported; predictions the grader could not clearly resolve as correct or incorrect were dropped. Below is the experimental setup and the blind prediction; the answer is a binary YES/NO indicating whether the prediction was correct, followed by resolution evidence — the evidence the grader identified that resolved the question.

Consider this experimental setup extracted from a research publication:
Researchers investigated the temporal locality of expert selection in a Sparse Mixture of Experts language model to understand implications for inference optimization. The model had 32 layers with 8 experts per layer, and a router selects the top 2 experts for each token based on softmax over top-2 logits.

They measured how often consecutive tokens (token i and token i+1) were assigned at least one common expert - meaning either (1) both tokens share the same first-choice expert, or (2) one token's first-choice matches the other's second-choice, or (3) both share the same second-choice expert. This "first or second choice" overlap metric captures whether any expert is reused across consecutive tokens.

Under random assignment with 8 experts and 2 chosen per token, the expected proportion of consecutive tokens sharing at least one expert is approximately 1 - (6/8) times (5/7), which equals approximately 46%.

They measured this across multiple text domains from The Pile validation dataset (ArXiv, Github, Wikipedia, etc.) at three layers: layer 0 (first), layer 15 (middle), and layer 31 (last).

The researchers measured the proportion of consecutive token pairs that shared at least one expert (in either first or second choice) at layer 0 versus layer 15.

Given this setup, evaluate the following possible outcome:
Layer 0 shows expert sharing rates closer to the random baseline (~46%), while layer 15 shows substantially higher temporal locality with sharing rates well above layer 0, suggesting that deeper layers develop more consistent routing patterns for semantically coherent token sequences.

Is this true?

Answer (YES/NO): YES